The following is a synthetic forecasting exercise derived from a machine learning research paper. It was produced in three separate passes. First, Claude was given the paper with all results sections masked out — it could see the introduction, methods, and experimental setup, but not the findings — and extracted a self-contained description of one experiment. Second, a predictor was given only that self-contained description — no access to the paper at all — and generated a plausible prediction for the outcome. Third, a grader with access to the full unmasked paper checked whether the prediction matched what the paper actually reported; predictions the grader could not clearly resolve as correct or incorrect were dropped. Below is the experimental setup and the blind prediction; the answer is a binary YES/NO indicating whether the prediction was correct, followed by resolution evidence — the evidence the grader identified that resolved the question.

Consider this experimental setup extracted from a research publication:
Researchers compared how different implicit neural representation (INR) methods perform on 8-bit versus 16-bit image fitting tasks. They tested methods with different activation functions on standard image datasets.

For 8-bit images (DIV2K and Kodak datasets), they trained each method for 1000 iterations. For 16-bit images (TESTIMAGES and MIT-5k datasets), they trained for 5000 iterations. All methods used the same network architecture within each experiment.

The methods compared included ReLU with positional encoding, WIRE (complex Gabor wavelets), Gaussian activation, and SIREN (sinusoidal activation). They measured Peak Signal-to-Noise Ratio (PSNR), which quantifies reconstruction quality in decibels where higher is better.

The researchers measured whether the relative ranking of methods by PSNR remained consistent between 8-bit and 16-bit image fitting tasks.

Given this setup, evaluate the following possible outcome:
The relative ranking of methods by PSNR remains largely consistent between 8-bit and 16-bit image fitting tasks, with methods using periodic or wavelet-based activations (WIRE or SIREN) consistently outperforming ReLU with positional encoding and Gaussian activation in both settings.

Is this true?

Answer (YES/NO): NO